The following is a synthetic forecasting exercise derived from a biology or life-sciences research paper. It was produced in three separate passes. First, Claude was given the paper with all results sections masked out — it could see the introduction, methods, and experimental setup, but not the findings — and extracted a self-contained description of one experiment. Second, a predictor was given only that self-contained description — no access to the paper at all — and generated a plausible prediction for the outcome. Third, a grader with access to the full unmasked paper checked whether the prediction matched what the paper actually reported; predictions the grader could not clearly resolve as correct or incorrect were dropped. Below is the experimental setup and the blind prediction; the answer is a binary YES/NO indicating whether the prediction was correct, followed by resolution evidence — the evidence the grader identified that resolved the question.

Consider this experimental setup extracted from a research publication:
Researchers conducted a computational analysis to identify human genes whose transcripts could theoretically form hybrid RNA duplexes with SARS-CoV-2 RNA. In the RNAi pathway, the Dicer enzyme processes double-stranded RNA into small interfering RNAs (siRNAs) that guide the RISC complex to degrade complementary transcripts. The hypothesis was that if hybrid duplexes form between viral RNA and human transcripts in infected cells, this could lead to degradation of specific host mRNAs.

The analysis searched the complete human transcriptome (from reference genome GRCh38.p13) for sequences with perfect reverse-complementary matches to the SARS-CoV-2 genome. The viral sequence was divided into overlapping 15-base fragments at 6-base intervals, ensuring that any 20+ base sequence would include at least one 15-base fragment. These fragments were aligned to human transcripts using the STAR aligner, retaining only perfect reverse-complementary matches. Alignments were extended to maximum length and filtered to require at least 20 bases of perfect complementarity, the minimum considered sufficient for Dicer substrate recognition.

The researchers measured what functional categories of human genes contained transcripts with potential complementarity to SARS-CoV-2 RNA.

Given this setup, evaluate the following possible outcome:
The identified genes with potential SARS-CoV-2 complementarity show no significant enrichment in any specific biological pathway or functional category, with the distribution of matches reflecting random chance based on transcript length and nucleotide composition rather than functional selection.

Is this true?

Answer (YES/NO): NO